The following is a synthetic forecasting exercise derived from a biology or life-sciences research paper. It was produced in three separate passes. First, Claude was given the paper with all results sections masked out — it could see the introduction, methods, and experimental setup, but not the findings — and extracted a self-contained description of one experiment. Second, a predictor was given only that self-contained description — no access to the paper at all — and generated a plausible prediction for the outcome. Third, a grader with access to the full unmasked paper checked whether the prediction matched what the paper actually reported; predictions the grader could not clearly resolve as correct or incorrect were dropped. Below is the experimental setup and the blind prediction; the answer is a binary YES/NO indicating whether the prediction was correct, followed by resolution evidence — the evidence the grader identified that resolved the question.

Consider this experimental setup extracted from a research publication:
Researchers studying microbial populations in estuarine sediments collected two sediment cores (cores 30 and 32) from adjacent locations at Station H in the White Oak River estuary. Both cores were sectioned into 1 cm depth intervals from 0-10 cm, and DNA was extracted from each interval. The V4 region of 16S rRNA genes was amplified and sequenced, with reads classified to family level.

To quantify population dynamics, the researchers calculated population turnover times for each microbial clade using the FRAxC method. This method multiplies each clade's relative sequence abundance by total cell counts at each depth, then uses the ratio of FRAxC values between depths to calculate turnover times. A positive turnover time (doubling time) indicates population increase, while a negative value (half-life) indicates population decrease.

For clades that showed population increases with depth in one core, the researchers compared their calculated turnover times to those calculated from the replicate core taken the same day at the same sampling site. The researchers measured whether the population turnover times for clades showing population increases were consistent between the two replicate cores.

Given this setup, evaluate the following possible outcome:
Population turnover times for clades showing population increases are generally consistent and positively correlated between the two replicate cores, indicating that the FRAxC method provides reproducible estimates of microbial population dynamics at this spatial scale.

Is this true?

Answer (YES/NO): YES